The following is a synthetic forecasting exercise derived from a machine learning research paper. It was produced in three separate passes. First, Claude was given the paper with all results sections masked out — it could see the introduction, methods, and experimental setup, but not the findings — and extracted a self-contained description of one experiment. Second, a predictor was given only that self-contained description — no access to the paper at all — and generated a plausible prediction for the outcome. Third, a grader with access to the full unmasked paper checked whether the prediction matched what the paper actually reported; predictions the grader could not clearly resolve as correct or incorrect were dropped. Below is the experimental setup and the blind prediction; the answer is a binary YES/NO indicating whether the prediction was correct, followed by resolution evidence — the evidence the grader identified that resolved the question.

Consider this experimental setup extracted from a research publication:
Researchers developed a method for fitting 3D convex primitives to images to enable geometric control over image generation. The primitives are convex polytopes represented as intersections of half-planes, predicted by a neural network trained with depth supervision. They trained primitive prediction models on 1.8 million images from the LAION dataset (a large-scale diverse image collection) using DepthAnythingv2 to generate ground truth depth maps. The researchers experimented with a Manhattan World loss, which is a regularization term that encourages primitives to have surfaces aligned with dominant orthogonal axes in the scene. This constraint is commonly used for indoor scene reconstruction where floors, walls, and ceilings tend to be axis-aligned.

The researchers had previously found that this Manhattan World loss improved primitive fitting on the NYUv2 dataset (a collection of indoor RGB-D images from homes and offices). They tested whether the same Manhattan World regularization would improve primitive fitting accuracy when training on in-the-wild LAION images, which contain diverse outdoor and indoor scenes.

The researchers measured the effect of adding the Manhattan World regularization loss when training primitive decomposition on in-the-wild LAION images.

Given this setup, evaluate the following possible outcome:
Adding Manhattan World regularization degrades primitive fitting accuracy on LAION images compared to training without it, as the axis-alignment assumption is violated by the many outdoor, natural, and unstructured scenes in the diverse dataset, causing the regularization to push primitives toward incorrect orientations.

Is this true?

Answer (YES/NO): NO